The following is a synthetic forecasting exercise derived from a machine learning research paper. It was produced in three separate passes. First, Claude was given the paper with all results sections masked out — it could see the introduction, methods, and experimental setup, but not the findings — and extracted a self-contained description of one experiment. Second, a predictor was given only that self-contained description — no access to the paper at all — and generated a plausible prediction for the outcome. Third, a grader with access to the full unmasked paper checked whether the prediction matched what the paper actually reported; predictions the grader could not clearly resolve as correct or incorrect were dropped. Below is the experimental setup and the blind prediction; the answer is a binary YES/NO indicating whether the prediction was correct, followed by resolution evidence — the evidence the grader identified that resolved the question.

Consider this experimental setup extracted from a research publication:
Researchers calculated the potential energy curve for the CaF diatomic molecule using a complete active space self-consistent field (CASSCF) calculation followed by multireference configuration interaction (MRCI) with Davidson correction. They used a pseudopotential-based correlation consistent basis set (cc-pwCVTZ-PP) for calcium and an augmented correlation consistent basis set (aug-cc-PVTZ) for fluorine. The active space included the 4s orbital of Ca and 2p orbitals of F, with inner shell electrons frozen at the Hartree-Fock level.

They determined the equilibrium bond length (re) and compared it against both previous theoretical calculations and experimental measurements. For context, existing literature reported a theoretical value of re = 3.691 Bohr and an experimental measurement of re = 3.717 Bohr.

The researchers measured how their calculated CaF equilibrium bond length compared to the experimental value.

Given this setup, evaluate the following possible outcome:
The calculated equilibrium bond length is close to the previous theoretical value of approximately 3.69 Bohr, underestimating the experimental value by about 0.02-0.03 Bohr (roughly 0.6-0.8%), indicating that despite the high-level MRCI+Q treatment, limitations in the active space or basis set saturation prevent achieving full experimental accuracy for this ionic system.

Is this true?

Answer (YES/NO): NO